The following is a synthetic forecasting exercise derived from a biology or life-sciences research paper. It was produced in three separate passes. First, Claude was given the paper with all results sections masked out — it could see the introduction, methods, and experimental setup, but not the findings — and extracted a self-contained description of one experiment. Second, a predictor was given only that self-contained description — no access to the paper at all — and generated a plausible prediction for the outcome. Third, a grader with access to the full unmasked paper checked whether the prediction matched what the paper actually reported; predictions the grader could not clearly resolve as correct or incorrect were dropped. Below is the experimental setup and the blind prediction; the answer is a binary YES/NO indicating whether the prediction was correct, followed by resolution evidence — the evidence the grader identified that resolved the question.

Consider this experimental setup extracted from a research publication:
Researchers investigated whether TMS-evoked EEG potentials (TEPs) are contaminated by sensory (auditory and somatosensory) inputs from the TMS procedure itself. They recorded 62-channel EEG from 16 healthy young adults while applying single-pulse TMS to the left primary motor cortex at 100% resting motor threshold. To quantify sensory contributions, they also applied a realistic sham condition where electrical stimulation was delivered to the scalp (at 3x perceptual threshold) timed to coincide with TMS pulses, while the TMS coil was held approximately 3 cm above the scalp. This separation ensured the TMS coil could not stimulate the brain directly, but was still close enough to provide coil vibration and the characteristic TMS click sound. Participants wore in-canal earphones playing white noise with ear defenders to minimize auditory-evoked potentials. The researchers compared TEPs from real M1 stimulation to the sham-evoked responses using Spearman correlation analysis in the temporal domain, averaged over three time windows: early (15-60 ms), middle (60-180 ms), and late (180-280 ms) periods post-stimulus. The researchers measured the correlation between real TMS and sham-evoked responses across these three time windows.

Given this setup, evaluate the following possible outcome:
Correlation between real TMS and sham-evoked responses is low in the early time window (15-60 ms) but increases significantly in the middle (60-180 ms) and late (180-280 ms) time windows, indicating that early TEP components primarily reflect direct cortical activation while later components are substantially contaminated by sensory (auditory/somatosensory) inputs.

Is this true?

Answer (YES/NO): YES